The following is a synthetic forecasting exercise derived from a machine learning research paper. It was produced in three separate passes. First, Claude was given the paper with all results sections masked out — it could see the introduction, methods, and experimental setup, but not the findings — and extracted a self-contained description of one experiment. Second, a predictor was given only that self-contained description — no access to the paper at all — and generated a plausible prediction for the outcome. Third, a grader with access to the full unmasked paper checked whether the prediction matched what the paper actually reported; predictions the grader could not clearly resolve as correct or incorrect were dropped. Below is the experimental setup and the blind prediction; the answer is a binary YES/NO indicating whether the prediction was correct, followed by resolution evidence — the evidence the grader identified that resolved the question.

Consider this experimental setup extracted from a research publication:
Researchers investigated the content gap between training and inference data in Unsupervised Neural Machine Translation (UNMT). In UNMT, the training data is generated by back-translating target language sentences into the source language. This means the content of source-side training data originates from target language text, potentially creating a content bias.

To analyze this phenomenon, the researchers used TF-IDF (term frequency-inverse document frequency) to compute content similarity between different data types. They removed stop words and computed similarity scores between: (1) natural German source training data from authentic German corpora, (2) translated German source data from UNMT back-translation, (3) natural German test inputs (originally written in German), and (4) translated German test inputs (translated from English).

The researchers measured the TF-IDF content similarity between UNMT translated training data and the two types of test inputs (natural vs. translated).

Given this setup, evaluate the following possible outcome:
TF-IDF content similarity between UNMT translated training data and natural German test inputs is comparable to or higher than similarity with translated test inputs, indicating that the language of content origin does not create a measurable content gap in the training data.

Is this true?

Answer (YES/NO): NO